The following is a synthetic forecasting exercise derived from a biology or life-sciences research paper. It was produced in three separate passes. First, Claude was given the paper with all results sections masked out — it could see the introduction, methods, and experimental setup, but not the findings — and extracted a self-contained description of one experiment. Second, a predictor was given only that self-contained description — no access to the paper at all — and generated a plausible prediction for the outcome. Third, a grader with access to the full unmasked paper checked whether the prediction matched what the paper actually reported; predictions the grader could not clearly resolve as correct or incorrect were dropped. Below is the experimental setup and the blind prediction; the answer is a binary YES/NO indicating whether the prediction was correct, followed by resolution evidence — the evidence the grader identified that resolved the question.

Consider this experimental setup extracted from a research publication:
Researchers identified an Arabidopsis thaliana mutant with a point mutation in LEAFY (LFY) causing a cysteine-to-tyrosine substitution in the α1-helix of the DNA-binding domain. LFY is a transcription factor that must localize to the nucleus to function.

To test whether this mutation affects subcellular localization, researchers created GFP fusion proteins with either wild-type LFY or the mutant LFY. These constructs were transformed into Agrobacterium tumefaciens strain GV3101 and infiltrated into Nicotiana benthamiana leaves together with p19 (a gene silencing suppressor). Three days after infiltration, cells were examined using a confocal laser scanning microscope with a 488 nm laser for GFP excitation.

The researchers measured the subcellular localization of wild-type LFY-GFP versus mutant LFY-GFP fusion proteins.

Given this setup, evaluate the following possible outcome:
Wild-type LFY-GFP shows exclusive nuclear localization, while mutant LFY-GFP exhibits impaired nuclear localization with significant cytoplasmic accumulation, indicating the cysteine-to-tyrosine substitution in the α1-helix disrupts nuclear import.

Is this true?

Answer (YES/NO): NO